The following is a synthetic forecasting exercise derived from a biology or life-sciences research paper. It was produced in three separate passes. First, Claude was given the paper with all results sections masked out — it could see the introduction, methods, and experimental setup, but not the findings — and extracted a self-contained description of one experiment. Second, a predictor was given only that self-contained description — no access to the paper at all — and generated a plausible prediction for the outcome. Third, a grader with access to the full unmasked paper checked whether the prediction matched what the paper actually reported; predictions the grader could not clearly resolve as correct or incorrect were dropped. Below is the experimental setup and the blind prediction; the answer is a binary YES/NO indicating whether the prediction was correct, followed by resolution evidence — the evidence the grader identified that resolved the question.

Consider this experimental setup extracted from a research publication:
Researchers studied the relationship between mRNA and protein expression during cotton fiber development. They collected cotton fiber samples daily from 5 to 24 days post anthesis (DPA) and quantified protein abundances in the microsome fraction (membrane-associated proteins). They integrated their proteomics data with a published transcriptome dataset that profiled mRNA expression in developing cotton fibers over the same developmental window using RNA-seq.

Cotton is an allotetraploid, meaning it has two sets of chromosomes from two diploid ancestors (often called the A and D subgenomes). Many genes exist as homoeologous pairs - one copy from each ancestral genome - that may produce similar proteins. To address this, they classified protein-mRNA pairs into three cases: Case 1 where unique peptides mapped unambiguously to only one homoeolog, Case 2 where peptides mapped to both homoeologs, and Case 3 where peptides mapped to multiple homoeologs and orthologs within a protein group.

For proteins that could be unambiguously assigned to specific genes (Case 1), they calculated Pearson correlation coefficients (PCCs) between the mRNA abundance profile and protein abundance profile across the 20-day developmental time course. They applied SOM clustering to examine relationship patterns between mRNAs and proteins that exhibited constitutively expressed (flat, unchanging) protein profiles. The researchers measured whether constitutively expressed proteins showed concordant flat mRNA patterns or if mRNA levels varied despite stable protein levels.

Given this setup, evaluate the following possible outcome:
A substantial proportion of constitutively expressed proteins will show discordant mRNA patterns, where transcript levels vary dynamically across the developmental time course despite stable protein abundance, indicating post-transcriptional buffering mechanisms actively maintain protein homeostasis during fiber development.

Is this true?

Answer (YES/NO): YES